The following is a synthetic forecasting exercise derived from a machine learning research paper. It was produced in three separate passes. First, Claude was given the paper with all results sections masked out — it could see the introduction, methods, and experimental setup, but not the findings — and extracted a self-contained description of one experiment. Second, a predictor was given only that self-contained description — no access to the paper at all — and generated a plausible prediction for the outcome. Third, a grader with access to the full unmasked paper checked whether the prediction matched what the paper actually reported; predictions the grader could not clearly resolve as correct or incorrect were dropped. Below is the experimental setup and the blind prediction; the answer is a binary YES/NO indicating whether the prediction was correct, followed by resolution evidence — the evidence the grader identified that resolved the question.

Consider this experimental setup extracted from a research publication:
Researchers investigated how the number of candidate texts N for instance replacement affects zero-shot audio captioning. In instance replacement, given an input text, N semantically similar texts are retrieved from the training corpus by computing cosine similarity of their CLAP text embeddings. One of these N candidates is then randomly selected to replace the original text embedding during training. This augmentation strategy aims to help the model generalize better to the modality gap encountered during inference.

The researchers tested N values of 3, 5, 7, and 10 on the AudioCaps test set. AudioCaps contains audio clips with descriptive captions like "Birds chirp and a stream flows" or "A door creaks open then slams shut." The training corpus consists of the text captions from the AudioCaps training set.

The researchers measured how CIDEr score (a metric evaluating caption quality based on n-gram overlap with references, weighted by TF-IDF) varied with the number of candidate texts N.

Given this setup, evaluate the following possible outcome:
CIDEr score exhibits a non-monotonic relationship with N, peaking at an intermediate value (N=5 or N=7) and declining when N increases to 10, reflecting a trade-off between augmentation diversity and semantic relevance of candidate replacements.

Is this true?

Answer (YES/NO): YES